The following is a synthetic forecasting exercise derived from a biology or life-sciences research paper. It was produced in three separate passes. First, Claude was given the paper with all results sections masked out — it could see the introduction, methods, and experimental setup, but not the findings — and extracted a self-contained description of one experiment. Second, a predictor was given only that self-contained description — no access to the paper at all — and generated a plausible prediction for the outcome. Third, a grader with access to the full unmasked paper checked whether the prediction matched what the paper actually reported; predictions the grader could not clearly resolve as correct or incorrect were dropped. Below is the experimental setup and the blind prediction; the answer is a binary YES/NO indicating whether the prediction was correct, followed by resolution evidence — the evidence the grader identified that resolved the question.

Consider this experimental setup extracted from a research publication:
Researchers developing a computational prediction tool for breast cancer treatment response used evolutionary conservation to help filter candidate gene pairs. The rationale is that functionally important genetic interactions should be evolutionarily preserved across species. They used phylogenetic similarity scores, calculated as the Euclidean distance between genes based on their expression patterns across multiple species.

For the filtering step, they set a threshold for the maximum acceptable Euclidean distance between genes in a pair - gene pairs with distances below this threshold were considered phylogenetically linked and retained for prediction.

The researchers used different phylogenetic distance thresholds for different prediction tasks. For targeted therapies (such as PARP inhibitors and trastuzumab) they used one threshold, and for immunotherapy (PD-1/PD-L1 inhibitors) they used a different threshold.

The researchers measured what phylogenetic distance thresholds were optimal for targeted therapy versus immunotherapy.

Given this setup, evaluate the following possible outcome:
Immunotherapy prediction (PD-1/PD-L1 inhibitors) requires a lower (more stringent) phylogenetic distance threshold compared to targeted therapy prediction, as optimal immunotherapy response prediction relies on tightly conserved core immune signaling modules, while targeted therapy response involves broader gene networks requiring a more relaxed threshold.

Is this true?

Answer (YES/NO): NO